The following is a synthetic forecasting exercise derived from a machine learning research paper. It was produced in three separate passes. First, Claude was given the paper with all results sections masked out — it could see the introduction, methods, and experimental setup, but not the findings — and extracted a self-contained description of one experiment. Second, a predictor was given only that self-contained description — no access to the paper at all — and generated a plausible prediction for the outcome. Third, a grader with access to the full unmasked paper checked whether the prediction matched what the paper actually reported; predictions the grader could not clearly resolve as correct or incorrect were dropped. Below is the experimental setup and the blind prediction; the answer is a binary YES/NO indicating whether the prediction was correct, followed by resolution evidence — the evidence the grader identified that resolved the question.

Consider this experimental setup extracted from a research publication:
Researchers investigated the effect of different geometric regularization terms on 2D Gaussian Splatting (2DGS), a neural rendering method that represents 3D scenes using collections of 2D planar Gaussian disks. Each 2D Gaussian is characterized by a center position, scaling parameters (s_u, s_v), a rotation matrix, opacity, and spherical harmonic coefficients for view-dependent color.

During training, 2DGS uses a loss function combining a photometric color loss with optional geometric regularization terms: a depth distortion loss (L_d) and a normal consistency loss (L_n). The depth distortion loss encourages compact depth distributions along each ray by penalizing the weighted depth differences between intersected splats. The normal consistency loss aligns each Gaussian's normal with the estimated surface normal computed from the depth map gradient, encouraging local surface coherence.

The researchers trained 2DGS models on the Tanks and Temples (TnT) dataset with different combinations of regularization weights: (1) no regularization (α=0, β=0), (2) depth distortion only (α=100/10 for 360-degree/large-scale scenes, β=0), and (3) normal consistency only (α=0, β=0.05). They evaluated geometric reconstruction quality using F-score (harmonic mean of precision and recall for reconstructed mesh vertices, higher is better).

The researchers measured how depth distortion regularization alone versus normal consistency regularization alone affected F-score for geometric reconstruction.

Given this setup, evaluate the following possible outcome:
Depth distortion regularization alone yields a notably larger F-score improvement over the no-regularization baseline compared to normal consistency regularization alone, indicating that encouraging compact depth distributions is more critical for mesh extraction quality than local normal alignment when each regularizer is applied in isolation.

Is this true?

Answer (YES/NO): NO